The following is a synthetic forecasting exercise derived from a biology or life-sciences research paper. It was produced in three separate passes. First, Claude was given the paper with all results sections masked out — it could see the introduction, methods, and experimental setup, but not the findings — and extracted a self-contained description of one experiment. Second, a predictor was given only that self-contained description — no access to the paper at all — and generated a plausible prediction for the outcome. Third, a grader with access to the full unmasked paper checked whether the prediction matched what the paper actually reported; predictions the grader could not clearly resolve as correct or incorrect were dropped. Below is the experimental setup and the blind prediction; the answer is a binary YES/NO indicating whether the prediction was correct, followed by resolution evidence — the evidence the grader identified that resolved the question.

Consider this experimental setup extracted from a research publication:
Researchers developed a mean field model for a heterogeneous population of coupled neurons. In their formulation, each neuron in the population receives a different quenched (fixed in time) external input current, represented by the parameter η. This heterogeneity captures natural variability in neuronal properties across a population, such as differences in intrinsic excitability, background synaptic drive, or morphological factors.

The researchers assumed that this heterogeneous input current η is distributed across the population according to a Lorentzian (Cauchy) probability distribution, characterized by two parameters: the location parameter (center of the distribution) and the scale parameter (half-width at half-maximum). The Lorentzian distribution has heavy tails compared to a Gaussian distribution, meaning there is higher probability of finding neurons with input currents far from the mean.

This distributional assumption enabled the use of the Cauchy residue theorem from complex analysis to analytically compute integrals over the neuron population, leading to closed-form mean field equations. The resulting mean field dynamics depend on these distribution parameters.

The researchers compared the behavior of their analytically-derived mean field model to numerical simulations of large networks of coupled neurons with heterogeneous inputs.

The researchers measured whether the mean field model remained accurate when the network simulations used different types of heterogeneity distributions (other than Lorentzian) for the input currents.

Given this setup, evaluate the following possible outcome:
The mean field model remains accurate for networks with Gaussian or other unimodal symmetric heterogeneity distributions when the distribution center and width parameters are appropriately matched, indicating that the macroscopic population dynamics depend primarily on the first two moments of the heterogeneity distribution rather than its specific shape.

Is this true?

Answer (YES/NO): NO